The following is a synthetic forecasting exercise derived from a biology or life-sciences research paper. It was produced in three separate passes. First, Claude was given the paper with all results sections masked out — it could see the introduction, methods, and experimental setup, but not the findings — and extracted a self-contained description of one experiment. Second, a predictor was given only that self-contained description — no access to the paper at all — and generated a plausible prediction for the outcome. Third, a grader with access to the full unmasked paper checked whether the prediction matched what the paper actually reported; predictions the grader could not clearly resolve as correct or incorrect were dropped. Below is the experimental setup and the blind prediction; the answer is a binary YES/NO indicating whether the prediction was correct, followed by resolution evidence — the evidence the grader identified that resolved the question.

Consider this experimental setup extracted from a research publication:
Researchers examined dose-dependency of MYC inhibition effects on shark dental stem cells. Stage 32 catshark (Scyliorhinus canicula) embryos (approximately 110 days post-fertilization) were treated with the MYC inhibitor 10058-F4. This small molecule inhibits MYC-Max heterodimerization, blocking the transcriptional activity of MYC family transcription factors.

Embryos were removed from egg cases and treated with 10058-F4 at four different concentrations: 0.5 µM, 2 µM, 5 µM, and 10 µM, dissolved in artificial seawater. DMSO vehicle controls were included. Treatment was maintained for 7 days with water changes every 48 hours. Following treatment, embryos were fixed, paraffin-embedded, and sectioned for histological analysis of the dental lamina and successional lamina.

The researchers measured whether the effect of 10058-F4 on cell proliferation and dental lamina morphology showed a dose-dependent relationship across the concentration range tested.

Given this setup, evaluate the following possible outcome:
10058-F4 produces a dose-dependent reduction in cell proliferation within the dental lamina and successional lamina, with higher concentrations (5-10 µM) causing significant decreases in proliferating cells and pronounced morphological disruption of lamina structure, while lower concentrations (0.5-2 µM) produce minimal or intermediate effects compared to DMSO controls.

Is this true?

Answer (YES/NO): NO